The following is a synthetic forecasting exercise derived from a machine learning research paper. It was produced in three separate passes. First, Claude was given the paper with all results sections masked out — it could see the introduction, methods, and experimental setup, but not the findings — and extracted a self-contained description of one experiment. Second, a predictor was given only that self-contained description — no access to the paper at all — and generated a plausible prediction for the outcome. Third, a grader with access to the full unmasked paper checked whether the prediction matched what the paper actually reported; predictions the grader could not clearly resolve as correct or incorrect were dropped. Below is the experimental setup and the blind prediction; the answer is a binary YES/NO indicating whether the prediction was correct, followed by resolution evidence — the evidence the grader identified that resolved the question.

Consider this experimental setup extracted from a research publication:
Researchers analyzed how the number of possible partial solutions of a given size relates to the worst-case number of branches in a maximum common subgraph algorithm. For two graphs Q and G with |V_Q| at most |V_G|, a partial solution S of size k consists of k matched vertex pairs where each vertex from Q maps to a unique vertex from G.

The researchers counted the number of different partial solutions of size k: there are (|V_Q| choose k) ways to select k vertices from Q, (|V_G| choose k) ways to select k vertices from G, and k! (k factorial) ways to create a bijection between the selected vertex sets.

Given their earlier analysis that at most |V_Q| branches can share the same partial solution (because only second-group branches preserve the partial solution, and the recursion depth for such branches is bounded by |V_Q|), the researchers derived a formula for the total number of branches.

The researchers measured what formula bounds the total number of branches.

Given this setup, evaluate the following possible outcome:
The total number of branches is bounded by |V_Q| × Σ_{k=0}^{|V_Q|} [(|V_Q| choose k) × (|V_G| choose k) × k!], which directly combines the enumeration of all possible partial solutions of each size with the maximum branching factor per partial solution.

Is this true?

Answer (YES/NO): YES